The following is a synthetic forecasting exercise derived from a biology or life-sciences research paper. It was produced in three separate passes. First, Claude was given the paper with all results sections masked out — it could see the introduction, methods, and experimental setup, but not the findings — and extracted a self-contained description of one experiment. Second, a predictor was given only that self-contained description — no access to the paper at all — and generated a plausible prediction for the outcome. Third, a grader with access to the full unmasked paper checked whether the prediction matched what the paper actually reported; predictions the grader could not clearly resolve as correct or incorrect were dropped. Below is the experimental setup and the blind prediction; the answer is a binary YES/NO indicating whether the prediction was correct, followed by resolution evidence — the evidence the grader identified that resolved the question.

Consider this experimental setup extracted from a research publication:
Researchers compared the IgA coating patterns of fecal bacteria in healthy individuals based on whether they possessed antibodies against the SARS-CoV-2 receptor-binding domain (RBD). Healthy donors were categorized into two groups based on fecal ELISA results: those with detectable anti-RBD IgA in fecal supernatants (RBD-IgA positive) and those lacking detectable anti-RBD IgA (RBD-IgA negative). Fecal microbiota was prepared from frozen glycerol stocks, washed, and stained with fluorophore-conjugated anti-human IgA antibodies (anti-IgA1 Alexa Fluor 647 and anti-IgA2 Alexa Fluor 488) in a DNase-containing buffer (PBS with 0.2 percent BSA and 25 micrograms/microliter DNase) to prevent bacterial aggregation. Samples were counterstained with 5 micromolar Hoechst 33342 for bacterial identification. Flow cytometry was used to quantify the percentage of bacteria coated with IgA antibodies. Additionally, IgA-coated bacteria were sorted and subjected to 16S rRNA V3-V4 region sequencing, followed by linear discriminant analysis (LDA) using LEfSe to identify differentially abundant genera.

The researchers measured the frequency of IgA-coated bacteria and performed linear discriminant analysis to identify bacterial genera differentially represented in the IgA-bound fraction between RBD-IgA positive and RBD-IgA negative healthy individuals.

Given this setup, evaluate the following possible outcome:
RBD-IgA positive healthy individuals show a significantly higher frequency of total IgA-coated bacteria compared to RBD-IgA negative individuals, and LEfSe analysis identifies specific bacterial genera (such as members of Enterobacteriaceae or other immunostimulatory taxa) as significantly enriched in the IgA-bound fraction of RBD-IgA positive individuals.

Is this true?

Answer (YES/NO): NO